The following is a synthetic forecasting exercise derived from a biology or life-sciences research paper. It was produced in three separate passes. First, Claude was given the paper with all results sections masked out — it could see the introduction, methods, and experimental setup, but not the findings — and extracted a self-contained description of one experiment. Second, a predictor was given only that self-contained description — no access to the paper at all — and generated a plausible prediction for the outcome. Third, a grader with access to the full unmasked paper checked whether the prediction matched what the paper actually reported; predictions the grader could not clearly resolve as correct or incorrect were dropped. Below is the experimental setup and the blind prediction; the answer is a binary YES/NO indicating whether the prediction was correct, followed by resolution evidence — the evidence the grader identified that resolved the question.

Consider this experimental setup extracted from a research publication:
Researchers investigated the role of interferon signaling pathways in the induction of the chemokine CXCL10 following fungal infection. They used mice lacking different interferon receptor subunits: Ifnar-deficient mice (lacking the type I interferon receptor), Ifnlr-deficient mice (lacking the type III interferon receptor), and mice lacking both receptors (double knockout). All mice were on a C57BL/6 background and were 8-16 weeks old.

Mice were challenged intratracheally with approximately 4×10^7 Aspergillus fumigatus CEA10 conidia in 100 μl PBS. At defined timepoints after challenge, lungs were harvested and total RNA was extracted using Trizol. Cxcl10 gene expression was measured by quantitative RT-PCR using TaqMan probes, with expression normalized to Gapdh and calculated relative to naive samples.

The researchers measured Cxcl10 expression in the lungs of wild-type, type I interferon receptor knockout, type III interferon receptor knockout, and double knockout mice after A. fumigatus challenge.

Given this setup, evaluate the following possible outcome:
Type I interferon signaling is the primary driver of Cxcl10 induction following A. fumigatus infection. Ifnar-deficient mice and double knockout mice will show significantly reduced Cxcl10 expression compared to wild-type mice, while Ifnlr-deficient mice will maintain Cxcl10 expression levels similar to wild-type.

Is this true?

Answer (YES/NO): NO